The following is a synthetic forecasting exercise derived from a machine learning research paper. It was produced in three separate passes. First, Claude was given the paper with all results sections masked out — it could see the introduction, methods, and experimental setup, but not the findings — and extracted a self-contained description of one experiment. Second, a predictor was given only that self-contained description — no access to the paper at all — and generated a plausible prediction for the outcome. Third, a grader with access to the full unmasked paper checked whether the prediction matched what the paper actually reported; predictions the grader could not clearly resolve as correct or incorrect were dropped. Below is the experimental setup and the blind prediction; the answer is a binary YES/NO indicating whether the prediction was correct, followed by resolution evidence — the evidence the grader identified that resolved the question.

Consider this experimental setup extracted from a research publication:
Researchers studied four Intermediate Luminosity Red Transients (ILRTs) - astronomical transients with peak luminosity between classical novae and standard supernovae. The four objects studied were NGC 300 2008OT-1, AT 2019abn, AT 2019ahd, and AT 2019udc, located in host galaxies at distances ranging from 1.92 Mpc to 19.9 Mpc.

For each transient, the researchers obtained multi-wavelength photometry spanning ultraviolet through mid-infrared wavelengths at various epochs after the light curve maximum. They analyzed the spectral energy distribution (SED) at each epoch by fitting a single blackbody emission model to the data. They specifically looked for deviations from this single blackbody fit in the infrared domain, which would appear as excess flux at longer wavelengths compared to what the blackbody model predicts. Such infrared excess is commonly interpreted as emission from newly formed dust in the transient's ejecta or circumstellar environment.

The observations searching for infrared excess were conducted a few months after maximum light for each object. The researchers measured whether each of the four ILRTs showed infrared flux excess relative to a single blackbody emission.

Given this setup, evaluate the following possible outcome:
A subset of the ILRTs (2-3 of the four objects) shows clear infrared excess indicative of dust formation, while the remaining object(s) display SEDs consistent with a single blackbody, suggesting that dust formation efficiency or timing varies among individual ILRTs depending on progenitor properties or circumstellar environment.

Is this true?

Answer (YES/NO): YES